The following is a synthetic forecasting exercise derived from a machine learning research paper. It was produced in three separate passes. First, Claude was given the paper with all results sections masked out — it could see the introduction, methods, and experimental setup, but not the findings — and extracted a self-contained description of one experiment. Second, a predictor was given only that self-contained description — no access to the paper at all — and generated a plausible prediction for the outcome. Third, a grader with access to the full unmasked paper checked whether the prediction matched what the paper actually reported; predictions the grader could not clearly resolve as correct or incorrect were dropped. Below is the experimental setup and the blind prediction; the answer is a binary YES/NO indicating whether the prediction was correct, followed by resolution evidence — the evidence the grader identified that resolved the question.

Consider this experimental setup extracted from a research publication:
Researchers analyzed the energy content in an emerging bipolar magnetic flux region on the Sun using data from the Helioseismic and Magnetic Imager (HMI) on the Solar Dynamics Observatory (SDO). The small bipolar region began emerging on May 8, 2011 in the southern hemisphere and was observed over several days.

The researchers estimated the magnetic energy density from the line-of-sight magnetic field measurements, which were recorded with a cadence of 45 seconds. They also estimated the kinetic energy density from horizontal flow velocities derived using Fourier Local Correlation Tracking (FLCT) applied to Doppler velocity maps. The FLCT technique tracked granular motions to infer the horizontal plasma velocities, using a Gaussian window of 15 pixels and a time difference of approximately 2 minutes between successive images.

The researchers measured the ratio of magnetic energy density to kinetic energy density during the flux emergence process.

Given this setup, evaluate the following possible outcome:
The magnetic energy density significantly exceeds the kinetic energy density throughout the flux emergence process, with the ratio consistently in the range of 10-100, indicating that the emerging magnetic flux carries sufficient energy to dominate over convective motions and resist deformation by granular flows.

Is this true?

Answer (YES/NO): YES